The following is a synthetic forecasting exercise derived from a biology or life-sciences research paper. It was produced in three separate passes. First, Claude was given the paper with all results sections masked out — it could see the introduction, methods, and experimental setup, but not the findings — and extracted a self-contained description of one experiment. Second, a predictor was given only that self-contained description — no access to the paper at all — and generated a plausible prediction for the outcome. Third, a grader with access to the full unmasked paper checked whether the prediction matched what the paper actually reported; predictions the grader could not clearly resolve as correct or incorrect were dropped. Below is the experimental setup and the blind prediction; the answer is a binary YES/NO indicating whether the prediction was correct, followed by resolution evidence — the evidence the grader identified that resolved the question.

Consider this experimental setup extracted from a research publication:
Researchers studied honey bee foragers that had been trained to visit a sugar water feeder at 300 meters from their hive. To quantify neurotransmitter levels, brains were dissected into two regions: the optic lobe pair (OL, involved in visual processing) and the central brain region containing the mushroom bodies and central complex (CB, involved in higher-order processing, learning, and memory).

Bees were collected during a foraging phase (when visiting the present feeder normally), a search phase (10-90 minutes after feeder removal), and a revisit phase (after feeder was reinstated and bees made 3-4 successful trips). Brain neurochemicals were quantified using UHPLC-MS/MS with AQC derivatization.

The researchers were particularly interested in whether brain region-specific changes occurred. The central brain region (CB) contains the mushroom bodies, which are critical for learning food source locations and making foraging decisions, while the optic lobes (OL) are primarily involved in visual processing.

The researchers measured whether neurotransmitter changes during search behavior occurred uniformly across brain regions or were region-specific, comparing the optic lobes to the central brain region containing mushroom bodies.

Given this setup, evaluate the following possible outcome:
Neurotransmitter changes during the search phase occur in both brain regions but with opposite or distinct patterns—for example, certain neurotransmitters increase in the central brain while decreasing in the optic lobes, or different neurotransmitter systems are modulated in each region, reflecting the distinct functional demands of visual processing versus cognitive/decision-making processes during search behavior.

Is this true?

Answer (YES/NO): NO